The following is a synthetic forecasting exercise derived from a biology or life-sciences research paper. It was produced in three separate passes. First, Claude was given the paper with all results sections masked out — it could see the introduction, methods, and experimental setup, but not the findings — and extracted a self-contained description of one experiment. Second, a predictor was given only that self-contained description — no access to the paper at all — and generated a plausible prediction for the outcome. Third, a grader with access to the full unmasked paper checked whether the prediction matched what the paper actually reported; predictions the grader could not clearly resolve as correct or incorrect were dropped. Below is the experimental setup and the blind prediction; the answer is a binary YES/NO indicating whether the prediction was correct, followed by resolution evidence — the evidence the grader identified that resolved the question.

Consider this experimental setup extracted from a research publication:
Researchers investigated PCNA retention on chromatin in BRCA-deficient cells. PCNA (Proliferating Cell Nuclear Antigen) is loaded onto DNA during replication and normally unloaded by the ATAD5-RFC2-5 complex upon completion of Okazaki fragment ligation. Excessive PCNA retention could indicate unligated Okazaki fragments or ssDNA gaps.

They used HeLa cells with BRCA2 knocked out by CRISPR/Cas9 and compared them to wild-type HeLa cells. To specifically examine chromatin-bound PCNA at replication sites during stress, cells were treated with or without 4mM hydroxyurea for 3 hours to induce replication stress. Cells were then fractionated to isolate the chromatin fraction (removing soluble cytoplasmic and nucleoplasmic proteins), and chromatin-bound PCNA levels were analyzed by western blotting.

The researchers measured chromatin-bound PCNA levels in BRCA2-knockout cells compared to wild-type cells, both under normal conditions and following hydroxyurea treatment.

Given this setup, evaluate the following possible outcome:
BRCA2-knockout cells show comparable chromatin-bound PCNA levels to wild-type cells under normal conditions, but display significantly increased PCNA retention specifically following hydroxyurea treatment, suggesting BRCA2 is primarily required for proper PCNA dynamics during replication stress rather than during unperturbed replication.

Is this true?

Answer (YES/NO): YES